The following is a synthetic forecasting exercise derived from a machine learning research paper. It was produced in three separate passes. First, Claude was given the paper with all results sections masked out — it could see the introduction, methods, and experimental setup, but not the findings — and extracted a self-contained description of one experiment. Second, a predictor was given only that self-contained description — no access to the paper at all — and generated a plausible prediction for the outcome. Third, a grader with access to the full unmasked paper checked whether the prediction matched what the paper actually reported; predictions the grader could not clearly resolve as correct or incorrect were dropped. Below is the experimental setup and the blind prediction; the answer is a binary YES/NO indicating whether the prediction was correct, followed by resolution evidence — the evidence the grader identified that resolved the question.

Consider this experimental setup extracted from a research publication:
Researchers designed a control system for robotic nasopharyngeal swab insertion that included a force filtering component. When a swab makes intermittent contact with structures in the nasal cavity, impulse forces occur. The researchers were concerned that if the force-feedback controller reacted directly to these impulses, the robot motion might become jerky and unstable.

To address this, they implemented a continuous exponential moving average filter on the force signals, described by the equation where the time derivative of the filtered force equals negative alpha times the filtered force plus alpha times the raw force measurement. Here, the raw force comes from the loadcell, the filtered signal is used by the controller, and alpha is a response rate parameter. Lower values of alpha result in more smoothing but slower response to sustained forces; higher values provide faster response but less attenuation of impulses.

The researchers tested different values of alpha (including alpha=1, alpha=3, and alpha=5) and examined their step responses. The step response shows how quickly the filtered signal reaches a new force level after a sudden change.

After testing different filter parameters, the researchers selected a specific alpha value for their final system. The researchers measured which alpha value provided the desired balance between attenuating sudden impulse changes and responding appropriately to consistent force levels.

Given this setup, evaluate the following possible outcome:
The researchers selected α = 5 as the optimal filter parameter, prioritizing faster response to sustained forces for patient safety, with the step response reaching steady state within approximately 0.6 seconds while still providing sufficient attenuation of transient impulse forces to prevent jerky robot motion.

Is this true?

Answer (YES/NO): NO